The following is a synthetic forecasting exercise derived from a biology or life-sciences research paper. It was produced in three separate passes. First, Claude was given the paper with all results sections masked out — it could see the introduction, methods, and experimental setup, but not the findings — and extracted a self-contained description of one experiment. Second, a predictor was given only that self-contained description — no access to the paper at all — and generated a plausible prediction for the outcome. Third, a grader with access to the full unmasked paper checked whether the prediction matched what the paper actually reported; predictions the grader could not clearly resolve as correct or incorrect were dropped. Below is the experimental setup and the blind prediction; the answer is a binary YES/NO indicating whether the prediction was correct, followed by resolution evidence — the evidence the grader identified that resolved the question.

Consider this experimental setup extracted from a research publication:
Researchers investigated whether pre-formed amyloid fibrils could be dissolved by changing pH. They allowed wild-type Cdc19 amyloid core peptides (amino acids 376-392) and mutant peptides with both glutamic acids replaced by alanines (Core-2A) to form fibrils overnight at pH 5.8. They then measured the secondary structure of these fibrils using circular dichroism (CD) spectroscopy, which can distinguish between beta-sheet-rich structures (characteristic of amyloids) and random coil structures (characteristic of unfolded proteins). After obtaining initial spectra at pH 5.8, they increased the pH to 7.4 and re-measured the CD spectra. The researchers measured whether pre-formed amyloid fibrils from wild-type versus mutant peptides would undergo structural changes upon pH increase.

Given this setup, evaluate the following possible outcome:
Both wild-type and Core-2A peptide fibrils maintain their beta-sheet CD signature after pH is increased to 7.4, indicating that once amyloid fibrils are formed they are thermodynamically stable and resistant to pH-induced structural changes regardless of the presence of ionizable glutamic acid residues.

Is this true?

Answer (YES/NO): NO